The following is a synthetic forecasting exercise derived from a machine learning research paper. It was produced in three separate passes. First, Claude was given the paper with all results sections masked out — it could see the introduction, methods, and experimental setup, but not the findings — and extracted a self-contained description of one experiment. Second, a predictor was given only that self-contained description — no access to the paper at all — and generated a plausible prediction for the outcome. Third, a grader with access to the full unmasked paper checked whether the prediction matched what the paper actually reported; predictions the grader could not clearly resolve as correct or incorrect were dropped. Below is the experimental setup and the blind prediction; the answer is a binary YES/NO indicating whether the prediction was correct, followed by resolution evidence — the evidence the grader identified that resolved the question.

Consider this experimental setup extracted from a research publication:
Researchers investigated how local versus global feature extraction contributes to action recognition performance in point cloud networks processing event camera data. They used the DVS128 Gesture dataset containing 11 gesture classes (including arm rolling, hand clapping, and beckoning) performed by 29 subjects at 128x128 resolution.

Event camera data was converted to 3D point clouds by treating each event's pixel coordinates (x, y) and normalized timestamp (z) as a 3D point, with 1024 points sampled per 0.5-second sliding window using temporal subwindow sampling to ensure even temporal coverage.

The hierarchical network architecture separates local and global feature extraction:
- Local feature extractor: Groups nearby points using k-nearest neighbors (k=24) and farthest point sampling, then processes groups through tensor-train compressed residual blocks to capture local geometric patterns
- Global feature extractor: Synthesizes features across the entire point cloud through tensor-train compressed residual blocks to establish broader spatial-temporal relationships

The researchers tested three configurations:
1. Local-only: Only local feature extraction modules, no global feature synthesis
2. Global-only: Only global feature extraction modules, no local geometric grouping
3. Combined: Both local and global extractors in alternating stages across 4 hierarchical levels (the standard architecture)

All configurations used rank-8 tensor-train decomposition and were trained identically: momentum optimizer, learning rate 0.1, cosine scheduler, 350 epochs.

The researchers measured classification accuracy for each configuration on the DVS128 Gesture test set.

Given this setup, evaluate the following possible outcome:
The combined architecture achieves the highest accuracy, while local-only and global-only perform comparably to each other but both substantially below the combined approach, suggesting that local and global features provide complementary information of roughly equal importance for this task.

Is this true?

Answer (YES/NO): NO